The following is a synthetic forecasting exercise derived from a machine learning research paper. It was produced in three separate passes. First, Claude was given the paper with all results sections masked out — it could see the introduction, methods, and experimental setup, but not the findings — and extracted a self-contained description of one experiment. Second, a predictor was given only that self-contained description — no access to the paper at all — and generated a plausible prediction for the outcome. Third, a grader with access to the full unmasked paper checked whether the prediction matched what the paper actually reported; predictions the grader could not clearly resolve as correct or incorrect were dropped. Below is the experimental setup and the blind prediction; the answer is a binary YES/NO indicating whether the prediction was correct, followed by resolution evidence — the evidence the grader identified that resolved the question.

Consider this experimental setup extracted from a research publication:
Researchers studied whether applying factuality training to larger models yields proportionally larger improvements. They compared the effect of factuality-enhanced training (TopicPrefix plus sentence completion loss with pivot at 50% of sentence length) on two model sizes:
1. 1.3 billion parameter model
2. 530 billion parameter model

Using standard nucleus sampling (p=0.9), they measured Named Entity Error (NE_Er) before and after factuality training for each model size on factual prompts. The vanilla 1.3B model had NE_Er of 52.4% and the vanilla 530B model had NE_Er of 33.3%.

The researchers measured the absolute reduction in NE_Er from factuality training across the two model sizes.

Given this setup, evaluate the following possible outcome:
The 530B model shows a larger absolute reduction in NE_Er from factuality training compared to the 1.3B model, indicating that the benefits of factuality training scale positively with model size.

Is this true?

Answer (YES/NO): NO